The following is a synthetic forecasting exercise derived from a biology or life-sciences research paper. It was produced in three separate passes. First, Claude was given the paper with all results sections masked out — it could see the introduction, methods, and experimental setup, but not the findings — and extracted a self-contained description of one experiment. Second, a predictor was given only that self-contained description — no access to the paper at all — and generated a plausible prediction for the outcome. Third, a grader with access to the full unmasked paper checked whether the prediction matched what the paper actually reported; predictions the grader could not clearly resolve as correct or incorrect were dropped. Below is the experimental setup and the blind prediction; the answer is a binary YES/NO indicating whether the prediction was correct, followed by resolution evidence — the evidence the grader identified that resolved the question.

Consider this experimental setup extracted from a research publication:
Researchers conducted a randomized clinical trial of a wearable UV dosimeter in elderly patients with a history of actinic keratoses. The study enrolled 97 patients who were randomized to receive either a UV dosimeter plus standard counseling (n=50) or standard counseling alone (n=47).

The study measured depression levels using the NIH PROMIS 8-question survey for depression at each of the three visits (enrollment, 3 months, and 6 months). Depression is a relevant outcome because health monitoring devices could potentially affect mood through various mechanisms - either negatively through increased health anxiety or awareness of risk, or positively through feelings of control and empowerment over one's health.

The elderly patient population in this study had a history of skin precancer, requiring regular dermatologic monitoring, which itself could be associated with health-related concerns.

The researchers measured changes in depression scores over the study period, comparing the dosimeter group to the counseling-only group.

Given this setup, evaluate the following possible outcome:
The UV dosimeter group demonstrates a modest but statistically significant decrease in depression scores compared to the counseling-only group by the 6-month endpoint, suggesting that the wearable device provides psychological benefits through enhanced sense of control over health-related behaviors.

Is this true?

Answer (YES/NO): NO